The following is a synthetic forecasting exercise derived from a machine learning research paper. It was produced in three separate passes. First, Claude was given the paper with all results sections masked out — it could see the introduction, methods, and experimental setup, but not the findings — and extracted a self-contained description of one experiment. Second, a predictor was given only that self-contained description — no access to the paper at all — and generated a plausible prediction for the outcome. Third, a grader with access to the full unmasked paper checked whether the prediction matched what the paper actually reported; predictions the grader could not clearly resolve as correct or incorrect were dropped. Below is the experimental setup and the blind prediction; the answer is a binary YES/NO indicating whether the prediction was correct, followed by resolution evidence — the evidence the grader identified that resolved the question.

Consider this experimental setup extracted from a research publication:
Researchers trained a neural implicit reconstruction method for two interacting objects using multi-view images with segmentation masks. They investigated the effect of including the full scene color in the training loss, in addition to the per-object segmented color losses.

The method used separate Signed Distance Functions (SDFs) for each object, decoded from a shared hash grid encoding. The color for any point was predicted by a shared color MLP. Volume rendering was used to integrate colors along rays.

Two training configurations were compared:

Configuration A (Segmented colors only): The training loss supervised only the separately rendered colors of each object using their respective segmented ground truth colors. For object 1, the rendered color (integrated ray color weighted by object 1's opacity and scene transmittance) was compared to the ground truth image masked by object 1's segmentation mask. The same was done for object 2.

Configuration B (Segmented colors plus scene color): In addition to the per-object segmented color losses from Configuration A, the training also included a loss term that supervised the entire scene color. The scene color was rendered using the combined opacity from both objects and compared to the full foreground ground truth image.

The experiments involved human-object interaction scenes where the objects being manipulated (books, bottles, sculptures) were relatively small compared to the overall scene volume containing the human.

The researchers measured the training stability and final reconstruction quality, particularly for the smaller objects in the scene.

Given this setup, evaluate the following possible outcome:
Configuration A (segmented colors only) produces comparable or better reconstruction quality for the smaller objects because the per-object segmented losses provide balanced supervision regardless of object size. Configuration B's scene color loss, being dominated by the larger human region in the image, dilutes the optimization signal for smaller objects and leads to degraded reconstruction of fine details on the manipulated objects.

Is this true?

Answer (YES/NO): NO